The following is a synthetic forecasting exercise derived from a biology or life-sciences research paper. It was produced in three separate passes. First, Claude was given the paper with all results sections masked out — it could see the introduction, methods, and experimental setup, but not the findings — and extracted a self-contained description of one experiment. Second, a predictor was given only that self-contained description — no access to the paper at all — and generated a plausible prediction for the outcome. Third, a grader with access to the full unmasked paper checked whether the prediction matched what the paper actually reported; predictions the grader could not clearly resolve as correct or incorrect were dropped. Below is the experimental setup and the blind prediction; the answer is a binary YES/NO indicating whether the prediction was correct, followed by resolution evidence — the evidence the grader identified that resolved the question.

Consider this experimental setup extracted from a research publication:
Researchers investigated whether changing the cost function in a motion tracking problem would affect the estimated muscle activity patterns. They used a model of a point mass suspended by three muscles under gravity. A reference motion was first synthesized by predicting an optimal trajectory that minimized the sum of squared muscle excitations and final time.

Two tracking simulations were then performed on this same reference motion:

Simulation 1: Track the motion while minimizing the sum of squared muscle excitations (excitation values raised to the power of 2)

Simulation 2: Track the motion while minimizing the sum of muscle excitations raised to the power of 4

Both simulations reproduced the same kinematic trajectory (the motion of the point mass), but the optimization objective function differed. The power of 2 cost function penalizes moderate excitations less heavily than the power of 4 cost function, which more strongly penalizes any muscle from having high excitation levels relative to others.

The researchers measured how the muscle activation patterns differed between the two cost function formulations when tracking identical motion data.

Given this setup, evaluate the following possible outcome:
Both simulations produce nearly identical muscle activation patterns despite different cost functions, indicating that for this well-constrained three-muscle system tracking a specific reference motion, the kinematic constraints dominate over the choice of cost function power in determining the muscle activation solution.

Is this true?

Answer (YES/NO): NO